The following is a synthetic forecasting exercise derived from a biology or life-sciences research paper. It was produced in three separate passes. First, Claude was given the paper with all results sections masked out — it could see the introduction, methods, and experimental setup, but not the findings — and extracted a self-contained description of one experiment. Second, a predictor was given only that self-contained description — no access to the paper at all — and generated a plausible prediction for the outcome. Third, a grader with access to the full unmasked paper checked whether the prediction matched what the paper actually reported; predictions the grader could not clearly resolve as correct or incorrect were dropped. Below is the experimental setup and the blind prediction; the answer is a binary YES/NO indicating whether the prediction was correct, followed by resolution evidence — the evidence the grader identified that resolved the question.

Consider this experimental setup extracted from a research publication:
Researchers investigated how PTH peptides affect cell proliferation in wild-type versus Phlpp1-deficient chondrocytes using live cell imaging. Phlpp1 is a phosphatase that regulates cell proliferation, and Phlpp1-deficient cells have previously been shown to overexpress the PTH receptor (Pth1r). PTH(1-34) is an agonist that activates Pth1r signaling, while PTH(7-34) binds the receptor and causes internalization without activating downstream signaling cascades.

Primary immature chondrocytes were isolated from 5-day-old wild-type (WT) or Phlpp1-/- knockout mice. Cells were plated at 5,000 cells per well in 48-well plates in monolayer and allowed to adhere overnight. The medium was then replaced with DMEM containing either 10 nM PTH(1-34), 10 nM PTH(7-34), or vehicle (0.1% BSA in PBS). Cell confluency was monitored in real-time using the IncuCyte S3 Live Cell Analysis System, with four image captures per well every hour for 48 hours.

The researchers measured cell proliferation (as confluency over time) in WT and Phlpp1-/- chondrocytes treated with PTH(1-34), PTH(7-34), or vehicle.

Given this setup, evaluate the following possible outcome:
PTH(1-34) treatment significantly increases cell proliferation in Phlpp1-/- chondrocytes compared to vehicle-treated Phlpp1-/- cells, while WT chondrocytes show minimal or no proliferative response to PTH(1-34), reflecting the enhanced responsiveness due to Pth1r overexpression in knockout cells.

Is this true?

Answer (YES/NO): NO